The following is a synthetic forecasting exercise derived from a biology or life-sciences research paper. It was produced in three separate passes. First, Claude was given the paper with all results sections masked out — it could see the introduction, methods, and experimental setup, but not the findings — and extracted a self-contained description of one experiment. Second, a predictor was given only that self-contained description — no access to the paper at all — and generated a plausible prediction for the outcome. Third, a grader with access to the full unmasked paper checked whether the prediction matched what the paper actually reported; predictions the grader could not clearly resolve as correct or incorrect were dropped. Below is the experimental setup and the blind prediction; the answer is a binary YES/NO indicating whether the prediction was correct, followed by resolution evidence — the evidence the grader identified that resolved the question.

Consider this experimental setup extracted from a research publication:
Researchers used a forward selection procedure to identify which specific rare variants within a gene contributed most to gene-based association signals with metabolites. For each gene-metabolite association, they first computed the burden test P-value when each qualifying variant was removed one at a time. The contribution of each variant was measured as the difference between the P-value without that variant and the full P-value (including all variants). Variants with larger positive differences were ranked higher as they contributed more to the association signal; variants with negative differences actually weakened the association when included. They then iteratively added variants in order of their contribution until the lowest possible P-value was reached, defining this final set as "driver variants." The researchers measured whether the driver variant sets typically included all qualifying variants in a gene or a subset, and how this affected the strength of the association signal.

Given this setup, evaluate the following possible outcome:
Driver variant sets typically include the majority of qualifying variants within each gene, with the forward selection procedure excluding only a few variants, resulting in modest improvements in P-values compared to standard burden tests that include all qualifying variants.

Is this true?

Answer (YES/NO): NO